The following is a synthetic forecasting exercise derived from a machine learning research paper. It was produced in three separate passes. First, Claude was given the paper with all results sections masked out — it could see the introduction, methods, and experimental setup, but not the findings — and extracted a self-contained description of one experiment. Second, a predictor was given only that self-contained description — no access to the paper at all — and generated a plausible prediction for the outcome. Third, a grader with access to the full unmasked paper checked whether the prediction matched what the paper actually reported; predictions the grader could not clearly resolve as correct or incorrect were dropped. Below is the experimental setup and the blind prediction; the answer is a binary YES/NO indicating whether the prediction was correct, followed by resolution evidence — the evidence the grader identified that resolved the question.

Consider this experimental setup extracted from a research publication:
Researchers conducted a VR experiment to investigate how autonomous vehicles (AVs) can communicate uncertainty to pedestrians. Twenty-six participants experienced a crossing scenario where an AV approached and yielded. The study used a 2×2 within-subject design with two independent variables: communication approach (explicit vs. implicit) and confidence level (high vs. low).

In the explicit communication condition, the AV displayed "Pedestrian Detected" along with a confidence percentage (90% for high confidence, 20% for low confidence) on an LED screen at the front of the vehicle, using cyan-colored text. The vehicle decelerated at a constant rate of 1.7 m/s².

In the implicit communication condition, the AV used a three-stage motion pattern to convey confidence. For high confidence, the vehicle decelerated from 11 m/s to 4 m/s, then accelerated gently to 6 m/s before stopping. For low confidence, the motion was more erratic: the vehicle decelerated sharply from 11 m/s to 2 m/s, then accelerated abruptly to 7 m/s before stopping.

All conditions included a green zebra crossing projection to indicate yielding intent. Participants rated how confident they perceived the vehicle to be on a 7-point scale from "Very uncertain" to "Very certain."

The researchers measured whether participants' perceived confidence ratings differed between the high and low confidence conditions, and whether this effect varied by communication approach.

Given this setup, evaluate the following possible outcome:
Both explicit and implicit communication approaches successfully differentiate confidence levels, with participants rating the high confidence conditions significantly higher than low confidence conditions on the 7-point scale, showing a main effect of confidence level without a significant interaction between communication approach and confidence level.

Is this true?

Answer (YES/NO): YES